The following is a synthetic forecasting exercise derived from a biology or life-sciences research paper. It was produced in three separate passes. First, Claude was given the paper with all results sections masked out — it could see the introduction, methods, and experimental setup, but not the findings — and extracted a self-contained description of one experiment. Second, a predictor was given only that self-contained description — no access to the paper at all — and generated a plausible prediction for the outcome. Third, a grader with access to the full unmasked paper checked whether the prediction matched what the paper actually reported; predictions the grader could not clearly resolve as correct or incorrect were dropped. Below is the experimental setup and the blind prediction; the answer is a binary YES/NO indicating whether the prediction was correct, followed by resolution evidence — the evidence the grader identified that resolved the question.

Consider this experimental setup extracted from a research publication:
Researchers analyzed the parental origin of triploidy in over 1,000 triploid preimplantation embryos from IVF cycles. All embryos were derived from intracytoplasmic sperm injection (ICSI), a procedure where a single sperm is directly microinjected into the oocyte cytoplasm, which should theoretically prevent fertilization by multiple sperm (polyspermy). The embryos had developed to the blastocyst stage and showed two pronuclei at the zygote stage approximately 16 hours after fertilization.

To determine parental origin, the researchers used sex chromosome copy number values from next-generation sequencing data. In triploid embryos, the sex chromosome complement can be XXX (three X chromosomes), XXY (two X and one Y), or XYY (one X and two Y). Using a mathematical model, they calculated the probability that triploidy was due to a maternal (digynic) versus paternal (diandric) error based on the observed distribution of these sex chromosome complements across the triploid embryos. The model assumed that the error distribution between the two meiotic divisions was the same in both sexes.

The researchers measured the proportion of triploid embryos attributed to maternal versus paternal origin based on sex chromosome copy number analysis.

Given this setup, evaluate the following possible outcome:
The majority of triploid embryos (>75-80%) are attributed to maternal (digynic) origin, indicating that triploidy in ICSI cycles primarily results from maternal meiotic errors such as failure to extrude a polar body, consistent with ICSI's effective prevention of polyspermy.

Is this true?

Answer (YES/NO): YES